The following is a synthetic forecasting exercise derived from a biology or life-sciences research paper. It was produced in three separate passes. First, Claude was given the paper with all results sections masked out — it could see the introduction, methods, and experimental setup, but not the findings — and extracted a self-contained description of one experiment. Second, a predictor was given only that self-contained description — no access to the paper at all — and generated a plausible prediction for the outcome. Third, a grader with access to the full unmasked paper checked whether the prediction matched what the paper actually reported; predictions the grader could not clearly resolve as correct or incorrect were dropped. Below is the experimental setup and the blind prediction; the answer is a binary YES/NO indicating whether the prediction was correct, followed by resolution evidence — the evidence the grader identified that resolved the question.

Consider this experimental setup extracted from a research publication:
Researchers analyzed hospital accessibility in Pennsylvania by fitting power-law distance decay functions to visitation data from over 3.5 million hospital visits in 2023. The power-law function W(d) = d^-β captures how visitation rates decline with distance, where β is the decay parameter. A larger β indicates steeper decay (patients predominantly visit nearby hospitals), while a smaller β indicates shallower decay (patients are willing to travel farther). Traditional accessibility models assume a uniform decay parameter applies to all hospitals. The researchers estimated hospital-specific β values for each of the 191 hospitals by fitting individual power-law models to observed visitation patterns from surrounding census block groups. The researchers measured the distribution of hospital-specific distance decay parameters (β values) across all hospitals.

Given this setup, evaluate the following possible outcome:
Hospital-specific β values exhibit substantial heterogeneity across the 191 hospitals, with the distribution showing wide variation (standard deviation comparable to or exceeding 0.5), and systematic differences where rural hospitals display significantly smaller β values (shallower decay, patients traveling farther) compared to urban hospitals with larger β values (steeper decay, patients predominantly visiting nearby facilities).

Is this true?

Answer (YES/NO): NO